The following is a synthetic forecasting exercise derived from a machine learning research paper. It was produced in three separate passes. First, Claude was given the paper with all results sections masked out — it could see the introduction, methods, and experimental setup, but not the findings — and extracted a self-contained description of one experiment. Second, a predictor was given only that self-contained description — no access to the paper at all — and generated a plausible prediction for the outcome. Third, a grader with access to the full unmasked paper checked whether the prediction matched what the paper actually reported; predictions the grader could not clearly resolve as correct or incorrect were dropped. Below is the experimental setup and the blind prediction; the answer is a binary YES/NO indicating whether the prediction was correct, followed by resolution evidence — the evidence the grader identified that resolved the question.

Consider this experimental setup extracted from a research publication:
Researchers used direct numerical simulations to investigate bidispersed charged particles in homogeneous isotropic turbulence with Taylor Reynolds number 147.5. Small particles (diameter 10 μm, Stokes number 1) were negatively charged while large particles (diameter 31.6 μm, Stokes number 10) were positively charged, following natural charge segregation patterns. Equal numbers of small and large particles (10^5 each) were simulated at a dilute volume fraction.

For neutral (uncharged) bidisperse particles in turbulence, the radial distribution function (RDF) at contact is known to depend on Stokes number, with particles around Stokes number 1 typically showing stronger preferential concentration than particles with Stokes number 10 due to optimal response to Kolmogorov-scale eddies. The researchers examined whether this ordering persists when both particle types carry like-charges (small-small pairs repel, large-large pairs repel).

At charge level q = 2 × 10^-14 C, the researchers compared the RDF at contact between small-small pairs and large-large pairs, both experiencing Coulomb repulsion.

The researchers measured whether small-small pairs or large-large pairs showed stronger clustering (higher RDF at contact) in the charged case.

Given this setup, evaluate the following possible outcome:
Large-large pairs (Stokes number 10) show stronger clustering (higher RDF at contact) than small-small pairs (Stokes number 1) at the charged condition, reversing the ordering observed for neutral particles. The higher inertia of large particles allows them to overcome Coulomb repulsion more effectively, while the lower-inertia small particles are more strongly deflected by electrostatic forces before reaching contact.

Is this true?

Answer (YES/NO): YES